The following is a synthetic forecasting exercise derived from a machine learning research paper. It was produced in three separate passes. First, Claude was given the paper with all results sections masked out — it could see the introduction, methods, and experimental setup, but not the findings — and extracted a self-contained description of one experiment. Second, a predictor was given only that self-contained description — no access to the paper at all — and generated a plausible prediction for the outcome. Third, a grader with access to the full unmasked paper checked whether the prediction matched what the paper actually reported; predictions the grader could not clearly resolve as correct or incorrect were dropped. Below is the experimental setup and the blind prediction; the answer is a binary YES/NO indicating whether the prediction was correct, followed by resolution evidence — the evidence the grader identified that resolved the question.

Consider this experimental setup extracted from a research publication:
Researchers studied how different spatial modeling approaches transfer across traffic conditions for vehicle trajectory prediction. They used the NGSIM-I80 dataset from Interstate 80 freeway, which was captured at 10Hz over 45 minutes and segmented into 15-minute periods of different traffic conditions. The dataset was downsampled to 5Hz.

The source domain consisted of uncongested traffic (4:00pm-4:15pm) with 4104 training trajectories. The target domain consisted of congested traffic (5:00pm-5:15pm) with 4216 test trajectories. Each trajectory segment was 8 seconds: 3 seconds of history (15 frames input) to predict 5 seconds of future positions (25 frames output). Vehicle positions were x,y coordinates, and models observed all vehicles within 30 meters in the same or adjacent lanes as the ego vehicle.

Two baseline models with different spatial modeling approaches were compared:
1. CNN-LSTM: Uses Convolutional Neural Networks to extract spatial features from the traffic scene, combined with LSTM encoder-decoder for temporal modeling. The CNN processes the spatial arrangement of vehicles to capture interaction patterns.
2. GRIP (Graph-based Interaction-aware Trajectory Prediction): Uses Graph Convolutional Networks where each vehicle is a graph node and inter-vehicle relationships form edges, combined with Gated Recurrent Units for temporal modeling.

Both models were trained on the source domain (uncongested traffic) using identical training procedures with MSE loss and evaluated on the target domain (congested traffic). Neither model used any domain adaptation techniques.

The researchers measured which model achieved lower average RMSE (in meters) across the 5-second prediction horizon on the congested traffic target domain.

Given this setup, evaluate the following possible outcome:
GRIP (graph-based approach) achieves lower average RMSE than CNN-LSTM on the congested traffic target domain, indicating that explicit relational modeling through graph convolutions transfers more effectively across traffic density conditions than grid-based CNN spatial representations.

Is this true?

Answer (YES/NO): NO